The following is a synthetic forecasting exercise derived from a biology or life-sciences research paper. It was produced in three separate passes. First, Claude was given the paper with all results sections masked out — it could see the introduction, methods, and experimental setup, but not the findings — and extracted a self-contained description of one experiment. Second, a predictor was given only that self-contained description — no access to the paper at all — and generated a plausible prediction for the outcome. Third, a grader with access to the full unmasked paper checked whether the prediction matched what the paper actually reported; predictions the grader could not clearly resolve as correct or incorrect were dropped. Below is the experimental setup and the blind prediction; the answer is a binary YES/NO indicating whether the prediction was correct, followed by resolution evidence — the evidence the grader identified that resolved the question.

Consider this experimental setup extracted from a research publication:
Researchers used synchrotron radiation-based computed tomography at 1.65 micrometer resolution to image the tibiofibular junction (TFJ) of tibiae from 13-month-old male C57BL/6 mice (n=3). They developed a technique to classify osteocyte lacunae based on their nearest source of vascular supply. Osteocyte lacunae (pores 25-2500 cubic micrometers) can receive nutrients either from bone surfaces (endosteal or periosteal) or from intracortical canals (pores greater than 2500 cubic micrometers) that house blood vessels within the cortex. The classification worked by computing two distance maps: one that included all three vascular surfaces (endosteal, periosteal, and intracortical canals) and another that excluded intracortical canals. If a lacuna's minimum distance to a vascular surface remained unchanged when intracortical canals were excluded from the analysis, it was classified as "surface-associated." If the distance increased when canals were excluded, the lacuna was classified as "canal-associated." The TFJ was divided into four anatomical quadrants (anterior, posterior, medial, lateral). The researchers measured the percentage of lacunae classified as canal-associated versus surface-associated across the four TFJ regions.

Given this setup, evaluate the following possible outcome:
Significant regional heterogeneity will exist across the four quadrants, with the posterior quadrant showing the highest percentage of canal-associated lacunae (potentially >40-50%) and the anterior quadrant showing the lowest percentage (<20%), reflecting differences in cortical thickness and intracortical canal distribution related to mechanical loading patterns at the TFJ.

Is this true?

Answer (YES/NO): NO